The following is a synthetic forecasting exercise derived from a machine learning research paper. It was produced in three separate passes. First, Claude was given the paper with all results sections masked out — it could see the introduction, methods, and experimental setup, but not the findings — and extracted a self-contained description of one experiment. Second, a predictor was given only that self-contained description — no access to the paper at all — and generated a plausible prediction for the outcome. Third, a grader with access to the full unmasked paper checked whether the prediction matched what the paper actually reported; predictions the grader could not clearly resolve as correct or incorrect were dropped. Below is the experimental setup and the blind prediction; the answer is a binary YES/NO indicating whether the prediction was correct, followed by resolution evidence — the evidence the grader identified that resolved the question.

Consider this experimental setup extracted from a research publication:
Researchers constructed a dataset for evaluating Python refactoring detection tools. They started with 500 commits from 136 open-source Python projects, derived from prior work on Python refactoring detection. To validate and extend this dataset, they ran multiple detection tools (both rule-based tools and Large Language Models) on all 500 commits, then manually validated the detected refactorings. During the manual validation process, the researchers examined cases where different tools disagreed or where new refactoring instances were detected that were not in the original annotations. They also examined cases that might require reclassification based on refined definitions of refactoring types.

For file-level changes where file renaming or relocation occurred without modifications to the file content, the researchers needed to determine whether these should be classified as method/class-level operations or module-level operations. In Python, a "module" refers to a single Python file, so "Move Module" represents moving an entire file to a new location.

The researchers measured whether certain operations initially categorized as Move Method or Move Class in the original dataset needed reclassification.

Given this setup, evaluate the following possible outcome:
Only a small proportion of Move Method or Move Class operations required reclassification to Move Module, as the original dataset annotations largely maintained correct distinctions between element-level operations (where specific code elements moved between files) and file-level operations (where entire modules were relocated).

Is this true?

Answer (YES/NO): YES